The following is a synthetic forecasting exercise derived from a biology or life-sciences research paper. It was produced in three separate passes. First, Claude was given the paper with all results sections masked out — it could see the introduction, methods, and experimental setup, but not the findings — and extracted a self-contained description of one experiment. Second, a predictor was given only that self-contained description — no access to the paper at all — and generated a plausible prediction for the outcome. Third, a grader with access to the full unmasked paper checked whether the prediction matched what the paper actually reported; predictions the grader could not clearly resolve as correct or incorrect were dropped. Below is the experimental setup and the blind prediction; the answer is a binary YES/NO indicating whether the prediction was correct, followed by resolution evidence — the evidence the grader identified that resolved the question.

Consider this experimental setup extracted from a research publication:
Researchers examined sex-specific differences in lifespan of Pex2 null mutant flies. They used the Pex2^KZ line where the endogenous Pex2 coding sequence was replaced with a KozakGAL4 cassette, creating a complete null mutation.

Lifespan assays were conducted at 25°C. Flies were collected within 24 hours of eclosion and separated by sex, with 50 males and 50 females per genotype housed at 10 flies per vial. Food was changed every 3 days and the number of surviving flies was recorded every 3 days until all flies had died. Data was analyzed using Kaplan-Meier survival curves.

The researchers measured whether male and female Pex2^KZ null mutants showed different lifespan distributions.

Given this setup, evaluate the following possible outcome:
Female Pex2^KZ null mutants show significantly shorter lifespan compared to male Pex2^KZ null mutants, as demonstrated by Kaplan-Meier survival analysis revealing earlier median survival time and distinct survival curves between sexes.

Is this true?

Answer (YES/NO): NO